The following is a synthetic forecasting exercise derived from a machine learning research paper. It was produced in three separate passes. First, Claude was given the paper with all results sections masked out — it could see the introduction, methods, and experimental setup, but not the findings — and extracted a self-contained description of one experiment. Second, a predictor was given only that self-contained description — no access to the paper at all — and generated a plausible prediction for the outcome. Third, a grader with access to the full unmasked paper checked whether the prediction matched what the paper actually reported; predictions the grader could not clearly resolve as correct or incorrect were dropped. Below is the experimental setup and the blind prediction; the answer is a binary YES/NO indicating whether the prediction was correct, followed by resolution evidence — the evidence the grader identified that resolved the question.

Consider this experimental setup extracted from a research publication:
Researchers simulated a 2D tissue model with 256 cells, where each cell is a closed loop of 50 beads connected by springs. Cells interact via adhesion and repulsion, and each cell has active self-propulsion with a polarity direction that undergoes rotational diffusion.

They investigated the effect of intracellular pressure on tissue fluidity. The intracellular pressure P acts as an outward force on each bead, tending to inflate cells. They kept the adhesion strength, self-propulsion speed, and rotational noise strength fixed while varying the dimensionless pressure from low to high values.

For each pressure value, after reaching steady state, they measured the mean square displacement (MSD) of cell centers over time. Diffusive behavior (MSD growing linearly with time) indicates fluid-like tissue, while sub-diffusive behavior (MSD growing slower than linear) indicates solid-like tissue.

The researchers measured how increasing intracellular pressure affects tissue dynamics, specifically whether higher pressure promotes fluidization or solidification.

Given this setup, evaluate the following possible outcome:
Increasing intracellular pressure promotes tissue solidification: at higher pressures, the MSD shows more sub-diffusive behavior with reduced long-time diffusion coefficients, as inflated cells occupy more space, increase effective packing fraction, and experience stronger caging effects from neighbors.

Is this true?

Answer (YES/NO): YES